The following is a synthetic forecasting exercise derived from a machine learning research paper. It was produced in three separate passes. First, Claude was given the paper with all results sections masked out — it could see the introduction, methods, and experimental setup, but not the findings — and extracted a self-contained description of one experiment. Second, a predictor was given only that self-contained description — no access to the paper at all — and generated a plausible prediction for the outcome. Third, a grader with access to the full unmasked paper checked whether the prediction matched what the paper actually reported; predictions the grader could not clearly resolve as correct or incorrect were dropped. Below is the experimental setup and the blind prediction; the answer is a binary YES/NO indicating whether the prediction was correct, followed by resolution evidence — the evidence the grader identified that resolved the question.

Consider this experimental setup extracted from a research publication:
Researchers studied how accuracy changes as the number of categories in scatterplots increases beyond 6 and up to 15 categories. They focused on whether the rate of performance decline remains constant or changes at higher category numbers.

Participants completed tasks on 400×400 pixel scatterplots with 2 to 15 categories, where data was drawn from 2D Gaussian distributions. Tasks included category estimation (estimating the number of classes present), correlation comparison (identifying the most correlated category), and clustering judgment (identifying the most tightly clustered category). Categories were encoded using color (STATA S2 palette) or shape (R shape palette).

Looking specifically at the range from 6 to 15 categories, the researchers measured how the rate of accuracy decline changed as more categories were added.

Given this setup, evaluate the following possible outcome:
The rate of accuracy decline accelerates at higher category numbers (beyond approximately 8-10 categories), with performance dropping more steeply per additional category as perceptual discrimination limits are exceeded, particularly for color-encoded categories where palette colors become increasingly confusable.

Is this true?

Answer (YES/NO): NO